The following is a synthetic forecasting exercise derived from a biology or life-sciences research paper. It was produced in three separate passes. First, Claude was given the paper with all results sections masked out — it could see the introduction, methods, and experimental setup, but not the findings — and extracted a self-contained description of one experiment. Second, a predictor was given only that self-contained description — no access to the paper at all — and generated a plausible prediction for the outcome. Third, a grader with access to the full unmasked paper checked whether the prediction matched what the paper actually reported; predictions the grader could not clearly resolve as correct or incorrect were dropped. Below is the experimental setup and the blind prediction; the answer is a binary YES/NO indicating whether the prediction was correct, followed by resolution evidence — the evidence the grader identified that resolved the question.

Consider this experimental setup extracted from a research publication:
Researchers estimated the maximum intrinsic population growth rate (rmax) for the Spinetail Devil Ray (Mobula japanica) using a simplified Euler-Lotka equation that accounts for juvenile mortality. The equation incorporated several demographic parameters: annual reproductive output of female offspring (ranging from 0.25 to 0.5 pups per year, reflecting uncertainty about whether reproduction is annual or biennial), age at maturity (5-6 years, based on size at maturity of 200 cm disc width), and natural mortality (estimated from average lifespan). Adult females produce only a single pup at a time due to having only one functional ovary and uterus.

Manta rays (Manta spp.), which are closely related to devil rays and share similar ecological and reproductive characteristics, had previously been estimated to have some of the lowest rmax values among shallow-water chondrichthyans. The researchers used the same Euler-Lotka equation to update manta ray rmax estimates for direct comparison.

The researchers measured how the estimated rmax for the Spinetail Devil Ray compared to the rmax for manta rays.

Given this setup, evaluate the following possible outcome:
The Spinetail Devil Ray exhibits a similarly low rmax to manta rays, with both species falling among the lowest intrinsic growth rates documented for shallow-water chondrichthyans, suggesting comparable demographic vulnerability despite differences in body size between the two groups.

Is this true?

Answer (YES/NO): YES